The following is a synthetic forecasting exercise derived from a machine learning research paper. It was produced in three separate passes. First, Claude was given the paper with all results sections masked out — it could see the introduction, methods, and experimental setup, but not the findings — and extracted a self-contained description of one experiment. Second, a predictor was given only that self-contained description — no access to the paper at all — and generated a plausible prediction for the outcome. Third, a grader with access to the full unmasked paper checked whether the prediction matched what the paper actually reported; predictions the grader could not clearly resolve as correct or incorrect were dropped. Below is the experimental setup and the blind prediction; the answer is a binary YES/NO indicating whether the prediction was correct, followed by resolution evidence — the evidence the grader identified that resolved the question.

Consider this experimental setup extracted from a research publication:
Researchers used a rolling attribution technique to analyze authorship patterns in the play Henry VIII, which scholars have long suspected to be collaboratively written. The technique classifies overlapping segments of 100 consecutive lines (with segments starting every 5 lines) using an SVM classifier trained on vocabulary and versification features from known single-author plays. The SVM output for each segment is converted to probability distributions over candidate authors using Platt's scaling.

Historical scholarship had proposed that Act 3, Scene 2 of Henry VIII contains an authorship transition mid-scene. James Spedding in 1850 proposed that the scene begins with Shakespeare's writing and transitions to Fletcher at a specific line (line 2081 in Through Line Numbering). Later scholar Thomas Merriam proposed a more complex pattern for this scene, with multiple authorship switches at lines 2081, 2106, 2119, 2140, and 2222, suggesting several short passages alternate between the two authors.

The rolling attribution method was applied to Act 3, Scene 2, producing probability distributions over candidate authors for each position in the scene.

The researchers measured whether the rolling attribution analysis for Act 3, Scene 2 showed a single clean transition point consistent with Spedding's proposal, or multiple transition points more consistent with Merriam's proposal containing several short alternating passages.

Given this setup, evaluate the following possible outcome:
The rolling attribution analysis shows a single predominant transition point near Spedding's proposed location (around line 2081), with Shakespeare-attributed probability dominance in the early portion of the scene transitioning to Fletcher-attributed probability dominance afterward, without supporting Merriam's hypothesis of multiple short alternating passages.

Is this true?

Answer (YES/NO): NO